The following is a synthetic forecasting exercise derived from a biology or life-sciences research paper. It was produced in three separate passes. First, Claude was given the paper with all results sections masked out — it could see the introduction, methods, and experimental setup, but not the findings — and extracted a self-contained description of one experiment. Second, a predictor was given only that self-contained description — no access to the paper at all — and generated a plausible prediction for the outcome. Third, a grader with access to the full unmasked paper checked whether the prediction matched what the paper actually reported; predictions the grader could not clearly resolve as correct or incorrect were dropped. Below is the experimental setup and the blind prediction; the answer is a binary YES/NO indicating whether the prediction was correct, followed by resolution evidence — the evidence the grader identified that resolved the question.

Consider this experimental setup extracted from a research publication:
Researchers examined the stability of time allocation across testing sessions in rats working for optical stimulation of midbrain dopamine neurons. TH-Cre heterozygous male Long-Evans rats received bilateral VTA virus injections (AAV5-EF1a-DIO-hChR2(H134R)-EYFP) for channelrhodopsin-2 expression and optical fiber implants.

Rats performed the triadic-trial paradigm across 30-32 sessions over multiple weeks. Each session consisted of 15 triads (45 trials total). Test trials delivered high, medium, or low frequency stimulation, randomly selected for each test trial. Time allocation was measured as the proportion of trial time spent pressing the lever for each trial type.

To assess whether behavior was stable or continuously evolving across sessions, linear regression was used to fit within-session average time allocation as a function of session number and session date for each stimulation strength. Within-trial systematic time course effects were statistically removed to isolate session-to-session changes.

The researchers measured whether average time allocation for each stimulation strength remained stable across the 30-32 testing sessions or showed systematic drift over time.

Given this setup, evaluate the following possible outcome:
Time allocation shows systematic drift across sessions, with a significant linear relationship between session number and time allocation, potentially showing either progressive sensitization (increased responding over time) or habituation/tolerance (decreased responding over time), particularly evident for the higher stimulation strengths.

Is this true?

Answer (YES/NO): NO